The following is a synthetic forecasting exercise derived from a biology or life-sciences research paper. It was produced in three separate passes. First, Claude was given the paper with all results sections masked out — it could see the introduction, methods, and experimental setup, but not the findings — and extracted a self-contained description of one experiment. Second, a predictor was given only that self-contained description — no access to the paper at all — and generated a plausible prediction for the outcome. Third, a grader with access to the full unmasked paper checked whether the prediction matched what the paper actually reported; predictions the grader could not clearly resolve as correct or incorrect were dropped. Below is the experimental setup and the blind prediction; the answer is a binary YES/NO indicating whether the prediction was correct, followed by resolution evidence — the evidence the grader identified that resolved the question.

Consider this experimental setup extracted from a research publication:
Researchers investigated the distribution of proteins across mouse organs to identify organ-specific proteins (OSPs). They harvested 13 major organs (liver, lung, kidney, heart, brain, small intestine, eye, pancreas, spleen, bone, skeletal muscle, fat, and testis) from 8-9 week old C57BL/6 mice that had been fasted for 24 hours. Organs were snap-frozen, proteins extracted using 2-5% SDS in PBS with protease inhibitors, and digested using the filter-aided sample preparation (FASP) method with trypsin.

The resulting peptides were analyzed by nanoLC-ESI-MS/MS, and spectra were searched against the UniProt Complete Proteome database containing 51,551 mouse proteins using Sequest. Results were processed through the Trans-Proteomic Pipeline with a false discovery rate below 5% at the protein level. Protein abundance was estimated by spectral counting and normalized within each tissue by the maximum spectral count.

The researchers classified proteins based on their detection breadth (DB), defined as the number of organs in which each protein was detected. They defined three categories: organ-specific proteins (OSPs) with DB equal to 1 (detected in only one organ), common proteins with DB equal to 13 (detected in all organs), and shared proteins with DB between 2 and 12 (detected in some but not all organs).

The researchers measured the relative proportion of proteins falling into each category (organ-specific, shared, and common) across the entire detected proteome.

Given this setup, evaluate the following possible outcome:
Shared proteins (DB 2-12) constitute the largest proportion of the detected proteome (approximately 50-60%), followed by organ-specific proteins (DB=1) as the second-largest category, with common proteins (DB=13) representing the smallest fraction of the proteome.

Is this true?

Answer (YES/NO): YES